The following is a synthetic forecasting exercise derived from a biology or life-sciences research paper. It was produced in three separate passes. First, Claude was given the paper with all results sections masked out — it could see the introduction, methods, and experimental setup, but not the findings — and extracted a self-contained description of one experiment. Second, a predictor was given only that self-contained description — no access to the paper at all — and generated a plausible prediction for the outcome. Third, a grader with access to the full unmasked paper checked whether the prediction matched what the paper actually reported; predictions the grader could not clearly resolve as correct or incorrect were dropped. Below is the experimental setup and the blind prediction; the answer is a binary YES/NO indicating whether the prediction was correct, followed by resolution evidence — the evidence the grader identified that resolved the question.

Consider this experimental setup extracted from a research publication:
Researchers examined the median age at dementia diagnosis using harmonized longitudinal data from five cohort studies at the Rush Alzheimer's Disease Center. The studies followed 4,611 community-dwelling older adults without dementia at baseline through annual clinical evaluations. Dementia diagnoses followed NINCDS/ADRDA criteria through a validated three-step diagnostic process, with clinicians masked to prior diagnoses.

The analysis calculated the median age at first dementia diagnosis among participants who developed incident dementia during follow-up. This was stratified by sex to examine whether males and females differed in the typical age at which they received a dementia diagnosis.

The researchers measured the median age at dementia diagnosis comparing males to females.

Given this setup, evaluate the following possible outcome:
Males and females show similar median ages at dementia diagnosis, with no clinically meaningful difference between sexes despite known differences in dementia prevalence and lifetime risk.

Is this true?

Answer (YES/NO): NO